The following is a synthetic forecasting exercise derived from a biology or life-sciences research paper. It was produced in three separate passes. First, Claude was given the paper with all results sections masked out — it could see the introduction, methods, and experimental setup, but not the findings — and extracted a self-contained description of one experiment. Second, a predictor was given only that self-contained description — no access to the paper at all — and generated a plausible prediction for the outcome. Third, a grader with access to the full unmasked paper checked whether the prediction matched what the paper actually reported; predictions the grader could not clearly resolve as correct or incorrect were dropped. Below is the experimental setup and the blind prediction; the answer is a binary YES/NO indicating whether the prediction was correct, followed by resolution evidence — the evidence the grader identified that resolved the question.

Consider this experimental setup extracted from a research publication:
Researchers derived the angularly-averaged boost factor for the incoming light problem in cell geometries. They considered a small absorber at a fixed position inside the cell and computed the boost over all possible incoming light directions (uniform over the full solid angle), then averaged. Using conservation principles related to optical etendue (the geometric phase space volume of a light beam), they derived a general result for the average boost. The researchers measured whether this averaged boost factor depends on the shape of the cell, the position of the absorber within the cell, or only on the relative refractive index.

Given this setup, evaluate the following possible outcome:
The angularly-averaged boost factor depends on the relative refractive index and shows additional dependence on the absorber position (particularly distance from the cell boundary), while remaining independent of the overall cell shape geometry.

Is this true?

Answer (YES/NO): NO